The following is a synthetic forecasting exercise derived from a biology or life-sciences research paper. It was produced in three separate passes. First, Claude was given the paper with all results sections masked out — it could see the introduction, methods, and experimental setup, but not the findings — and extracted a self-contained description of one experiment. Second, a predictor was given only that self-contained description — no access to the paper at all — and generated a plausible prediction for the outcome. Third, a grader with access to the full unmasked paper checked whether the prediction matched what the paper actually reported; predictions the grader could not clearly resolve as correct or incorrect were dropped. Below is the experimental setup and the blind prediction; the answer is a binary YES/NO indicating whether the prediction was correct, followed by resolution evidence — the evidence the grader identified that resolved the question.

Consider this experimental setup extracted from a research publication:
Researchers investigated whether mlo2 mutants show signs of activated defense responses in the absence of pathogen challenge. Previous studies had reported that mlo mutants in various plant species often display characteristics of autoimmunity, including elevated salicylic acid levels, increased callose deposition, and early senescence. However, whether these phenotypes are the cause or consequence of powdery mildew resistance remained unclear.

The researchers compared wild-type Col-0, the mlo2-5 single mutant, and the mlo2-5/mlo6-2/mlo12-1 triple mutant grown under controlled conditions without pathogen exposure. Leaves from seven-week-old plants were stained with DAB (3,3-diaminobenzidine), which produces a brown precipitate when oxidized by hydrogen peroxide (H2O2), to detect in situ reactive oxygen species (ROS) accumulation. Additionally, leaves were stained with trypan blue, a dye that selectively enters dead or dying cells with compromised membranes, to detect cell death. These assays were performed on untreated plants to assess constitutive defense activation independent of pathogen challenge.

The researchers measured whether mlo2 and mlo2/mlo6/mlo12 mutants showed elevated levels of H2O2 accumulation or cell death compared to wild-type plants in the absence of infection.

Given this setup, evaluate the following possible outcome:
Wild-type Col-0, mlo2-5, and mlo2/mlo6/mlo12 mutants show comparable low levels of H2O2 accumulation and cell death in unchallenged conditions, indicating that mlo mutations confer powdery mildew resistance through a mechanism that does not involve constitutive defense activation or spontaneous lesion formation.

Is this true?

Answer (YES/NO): NO